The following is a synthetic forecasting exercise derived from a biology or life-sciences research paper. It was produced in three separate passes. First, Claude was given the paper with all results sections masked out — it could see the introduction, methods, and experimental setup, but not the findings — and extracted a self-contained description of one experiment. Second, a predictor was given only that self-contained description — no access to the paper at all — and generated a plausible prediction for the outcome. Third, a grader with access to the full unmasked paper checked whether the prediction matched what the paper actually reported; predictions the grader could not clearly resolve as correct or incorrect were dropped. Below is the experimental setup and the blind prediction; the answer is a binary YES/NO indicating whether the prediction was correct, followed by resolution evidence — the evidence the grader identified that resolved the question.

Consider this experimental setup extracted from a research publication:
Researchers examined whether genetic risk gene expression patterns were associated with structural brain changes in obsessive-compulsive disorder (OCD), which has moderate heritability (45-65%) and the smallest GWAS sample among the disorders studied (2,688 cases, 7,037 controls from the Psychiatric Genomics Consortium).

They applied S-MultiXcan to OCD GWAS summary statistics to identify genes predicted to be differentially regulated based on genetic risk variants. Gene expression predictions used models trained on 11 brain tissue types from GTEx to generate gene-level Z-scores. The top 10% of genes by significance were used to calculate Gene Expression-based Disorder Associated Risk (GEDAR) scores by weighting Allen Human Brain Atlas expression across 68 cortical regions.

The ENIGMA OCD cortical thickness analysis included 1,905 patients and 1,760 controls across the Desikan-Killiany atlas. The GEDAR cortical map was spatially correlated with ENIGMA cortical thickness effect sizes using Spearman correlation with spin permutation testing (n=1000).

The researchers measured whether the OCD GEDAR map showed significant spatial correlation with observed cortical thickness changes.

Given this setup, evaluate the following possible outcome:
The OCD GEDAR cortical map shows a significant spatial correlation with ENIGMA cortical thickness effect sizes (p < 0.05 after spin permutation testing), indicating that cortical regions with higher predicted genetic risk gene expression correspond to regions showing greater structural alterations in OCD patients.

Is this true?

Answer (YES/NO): NO